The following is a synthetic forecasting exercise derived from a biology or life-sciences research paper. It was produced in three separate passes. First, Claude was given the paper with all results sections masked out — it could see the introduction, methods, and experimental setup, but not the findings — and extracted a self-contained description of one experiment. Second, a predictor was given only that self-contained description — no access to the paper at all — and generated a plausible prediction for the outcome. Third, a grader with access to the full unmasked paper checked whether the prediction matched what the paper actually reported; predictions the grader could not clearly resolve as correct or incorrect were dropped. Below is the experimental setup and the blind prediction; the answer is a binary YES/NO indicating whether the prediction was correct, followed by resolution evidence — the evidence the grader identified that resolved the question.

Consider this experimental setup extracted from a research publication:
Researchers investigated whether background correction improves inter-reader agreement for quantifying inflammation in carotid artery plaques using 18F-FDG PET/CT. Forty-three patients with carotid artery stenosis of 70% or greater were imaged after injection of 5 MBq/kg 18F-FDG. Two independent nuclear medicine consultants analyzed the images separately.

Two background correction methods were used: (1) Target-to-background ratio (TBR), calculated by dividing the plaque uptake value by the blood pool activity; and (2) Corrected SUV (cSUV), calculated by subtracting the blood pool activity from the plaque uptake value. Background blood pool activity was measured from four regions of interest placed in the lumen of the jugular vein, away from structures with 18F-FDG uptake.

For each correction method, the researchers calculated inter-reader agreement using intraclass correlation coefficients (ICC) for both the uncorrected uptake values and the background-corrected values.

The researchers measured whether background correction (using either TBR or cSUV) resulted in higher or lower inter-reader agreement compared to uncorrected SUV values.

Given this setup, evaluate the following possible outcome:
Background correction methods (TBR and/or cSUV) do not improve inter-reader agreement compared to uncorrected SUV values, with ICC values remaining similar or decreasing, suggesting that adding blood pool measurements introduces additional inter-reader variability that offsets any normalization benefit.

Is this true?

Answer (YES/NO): YES